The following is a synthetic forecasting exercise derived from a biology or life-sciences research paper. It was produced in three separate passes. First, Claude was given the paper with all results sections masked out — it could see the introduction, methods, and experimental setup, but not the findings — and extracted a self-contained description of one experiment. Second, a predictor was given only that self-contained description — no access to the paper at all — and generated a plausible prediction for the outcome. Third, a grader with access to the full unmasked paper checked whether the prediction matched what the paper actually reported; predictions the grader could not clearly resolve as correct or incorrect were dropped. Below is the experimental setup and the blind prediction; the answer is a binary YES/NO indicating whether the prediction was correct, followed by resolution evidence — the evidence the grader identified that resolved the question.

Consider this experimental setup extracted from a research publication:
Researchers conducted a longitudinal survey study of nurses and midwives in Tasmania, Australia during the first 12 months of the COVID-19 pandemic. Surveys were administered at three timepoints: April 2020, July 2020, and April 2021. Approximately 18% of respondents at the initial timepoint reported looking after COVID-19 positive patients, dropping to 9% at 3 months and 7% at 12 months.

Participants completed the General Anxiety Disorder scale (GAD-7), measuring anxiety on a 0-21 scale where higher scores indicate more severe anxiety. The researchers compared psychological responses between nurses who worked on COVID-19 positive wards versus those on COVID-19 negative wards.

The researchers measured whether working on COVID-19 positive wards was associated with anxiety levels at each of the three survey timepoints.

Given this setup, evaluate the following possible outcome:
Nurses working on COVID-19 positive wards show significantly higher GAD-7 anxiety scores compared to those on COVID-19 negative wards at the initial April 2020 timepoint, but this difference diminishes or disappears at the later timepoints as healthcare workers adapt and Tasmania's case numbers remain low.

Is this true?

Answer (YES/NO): YES